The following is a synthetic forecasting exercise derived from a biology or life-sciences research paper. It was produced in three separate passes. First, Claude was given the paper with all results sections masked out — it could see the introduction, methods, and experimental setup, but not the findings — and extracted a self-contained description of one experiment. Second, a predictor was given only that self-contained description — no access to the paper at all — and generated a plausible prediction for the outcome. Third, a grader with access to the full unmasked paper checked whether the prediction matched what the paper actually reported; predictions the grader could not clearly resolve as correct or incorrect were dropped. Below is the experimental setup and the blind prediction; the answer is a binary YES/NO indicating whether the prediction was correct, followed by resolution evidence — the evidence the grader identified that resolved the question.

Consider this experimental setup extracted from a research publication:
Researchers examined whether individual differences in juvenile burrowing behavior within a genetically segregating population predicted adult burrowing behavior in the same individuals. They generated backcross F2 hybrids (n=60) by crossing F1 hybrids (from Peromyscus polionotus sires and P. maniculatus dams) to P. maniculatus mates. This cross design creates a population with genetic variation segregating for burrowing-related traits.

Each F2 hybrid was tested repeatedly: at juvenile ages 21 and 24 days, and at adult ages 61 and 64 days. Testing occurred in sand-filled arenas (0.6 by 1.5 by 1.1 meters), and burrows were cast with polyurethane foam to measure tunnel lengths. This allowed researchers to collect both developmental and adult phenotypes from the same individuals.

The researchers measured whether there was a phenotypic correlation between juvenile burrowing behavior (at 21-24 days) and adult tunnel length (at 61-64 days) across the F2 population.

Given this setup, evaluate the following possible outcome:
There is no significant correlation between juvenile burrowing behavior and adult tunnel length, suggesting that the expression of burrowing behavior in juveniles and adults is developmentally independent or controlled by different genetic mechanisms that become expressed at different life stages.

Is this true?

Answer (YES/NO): NO